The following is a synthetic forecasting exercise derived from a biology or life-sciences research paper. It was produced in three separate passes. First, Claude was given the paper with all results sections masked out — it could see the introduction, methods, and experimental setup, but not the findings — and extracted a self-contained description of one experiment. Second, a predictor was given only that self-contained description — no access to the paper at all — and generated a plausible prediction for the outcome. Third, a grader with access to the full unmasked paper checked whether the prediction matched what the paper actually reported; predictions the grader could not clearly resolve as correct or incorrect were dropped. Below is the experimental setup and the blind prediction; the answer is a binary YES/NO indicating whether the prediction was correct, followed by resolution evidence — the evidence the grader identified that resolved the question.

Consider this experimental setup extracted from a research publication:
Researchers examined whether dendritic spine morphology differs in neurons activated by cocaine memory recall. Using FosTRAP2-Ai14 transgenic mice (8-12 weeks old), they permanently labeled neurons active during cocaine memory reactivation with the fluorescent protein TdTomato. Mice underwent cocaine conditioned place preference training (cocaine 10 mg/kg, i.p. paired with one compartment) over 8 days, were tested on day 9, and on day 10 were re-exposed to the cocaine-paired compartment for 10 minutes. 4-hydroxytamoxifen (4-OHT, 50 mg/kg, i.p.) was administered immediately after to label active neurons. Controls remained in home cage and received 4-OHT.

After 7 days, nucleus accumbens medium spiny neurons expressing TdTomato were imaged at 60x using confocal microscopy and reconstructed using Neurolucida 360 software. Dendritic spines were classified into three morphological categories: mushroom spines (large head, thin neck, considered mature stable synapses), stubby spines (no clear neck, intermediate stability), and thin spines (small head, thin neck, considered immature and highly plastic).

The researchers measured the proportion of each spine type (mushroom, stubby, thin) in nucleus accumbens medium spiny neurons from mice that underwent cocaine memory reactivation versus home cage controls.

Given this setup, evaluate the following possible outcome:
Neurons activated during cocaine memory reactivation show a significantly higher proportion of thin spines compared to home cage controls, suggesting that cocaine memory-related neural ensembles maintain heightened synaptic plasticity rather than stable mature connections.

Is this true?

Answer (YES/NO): YES